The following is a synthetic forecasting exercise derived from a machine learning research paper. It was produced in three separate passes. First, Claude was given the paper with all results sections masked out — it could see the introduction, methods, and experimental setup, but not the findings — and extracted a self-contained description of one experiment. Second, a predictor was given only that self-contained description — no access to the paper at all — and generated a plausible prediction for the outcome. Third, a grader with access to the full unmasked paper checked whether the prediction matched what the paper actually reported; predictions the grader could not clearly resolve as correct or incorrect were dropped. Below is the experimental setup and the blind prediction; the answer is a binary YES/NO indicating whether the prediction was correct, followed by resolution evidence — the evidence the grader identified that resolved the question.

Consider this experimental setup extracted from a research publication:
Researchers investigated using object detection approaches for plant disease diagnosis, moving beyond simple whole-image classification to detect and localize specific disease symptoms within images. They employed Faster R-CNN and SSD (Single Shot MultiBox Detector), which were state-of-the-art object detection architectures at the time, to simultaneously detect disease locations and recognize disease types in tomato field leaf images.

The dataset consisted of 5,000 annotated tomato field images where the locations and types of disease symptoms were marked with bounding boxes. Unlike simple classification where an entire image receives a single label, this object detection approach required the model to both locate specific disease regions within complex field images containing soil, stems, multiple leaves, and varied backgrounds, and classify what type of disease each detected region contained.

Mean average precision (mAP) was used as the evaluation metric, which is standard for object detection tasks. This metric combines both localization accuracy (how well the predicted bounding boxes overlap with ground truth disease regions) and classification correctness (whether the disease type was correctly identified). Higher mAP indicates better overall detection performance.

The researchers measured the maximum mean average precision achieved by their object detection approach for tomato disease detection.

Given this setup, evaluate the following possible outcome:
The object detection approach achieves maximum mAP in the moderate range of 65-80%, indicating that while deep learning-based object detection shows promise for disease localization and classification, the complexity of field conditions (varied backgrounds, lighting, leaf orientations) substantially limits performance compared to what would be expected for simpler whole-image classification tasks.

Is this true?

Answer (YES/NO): NO